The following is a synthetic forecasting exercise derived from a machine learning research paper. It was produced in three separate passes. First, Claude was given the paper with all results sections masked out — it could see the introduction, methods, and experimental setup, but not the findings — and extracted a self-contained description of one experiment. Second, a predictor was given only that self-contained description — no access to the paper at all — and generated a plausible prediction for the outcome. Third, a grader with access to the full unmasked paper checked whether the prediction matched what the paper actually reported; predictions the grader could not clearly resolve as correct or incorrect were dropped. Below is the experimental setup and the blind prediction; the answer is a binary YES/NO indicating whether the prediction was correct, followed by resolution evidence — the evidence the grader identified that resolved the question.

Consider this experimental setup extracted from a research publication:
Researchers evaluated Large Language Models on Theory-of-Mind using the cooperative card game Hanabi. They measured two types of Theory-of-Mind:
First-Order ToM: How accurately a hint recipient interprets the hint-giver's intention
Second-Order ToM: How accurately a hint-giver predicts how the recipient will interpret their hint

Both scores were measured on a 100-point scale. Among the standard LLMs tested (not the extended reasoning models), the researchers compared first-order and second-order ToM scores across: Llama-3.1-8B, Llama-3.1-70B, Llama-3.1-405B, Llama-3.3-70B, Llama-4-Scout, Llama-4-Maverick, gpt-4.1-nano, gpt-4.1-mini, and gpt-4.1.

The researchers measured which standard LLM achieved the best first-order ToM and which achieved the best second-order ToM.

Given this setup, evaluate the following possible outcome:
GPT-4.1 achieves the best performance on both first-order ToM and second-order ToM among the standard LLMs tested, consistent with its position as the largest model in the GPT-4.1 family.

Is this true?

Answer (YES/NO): NO